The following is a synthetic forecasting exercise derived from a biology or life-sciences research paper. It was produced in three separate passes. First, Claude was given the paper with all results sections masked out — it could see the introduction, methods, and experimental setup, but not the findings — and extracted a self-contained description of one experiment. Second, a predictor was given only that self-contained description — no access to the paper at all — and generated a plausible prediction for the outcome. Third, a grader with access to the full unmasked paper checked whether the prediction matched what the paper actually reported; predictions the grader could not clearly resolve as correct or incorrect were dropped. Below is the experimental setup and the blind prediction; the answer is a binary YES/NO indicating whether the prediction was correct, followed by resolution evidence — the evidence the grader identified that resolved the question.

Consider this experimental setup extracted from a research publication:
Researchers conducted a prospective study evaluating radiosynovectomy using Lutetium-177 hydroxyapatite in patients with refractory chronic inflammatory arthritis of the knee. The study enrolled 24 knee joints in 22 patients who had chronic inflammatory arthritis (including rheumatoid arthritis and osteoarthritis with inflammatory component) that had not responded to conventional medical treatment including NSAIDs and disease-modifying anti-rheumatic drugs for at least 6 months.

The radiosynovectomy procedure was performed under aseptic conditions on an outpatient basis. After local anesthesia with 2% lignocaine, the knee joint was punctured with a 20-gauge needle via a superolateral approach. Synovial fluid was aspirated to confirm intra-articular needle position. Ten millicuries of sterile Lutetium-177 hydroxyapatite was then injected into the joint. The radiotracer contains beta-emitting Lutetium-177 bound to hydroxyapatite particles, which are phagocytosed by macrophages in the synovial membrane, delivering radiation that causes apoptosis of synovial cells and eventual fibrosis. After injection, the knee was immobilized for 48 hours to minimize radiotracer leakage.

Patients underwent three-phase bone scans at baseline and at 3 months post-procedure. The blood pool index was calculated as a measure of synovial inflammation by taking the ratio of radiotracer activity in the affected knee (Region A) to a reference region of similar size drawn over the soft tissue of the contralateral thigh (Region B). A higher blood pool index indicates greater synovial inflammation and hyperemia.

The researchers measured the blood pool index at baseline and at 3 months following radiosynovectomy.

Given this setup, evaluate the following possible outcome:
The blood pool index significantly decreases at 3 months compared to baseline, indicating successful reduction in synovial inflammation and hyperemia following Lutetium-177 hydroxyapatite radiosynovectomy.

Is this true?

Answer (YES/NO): NO